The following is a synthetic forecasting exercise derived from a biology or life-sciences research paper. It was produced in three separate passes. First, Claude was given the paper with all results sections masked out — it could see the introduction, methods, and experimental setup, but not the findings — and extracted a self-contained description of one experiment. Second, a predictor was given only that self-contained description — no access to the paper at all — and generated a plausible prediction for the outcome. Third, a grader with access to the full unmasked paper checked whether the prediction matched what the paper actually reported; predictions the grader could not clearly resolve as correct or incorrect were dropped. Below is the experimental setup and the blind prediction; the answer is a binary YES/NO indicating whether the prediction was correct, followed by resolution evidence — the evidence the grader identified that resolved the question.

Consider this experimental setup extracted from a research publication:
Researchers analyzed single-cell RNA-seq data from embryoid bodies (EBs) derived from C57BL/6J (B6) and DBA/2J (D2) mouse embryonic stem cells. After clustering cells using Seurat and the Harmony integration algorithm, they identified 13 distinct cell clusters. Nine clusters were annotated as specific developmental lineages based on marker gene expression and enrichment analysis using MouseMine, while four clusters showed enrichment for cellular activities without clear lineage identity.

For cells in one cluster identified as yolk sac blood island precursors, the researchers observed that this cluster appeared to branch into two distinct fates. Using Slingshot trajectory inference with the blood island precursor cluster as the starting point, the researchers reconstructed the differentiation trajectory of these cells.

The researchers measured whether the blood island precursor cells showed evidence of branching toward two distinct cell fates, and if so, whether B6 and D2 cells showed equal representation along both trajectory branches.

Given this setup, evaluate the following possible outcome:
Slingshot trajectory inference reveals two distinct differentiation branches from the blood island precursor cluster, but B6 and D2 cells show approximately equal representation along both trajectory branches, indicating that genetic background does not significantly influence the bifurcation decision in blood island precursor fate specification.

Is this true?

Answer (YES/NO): NO